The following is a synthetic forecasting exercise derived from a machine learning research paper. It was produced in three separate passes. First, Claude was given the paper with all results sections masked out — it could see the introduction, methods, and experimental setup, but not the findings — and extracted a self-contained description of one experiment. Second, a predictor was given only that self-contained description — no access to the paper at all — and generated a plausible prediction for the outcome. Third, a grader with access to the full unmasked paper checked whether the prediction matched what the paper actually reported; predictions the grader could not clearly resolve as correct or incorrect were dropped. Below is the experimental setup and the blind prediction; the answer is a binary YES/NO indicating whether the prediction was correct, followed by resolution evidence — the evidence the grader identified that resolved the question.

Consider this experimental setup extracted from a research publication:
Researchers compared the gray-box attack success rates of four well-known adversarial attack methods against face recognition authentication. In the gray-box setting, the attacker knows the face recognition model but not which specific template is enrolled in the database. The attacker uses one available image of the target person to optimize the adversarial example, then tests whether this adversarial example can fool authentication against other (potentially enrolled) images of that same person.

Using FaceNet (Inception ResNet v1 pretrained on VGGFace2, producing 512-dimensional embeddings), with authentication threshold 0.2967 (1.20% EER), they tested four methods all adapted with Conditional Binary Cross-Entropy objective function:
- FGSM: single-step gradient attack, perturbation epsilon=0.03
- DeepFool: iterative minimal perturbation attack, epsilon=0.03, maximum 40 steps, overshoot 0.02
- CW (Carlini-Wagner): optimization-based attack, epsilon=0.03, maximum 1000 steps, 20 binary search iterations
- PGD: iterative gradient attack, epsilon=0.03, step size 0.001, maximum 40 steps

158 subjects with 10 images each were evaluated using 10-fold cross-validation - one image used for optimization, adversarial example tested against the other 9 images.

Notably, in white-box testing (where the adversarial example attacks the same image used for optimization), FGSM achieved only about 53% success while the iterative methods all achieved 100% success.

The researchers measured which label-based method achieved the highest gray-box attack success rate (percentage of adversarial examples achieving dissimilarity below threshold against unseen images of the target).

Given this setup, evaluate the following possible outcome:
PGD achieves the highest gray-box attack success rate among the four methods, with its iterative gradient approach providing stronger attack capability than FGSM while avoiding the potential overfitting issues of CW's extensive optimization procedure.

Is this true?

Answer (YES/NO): NO